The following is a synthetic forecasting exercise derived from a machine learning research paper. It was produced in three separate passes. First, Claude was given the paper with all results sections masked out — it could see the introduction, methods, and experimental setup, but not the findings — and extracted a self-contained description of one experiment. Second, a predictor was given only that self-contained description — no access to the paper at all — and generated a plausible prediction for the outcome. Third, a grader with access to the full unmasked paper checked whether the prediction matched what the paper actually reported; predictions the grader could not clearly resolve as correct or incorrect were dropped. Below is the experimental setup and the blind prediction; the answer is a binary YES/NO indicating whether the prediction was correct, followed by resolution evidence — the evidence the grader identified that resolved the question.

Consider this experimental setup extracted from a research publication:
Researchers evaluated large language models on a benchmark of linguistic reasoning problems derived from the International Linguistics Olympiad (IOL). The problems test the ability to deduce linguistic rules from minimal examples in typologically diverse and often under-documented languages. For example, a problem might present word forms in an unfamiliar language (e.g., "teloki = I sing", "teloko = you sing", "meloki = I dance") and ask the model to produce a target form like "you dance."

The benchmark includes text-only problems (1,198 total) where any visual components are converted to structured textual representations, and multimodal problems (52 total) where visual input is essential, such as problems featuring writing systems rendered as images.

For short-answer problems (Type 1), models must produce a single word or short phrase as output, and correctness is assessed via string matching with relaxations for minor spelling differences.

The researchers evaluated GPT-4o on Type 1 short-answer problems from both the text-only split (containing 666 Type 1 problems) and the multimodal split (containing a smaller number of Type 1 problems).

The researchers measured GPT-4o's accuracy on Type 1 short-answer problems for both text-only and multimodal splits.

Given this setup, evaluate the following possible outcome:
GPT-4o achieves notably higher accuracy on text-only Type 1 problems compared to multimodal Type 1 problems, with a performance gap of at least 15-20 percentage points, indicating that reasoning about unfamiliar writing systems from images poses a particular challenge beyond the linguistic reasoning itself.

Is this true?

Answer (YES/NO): NO